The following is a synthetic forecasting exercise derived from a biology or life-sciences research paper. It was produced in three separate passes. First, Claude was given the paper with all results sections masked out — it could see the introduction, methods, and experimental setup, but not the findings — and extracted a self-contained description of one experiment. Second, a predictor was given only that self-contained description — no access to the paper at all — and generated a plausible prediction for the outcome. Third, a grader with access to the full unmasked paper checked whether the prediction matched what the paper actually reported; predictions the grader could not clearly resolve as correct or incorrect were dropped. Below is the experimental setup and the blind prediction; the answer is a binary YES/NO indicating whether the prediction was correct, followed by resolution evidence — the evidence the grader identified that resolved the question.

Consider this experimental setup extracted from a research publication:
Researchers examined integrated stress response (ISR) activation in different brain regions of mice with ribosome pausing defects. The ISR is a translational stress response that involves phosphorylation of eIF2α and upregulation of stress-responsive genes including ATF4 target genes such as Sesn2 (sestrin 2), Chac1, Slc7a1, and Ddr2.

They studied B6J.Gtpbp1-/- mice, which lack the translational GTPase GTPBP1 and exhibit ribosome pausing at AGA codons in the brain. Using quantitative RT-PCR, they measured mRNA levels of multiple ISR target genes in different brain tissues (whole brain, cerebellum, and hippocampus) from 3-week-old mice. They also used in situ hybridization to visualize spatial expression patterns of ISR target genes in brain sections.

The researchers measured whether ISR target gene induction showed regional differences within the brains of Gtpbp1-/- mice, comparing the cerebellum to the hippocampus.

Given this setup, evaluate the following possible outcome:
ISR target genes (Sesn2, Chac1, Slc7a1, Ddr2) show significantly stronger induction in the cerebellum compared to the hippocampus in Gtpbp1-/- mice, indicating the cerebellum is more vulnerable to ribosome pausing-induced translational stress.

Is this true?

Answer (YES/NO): NO